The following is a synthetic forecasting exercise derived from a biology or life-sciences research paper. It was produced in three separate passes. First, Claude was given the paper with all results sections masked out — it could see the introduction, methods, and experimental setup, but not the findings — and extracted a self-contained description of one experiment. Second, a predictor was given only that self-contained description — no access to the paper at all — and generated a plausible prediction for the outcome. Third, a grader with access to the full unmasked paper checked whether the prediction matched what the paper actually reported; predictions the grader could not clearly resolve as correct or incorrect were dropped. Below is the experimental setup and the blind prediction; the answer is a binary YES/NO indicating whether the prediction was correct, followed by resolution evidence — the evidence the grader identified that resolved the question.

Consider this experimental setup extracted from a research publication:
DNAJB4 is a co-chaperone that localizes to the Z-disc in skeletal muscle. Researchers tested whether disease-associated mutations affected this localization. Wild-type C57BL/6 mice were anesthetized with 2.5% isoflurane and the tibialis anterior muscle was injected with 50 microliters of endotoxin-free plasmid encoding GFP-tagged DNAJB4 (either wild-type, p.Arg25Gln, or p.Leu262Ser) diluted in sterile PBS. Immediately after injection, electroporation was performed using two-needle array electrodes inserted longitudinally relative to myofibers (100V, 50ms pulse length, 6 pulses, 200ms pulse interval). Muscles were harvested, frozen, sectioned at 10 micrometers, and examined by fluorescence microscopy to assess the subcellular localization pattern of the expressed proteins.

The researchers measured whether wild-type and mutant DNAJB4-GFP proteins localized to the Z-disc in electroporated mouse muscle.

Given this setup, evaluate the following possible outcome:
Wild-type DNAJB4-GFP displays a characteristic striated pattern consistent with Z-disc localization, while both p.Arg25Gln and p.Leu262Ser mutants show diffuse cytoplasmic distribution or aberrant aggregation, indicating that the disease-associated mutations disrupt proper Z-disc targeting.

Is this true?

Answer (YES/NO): NO